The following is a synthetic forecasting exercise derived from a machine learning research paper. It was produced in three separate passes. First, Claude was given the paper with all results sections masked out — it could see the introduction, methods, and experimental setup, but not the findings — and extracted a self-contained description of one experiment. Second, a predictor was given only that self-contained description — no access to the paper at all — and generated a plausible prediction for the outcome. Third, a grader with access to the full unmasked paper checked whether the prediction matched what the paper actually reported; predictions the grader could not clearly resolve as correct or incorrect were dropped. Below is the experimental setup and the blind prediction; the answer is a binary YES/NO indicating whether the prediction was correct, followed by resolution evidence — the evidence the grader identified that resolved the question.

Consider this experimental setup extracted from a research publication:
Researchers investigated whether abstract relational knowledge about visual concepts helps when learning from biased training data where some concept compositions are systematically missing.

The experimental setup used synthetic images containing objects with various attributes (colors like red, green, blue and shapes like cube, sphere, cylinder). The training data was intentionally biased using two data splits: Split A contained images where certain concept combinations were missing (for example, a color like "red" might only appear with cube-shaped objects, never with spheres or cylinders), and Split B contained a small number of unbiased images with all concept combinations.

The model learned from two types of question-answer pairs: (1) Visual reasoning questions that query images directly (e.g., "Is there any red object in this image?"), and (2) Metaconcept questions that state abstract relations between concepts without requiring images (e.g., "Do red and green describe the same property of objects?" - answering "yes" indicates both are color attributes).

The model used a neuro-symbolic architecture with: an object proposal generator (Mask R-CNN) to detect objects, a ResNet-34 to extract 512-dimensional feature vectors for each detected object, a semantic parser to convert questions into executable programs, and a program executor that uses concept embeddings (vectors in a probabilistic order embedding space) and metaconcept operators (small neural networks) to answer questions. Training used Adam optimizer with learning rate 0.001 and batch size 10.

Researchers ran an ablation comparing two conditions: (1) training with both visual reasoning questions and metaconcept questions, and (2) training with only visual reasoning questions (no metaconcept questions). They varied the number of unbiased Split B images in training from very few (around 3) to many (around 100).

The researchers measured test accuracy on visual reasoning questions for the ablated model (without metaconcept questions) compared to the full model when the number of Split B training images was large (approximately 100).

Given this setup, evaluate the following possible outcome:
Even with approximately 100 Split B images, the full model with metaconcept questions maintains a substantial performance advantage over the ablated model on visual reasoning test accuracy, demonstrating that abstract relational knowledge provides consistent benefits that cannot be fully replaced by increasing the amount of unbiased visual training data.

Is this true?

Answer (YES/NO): NO